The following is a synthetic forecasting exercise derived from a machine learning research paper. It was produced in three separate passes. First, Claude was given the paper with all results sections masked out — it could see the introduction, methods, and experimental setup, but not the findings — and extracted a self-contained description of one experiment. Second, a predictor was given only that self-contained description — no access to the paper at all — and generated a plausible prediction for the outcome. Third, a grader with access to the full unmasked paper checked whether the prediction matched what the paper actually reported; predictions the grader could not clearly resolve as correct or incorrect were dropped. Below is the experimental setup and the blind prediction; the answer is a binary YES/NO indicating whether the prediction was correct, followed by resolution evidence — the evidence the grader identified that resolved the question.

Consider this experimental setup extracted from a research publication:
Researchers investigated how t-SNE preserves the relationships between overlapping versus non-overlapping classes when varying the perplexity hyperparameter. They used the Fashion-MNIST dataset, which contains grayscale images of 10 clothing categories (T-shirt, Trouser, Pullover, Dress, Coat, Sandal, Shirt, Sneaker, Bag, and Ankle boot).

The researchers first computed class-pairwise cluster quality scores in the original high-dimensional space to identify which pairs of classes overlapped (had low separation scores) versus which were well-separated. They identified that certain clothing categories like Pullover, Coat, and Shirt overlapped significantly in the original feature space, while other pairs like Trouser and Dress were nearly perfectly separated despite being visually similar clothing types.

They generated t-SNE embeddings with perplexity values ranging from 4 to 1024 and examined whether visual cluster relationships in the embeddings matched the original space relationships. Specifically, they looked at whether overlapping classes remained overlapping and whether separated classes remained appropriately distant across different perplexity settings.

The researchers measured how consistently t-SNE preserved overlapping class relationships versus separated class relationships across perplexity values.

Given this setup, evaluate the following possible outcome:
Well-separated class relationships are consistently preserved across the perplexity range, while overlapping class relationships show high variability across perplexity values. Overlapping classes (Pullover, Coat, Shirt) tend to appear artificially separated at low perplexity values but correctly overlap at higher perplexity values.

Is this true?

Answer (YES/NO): NO